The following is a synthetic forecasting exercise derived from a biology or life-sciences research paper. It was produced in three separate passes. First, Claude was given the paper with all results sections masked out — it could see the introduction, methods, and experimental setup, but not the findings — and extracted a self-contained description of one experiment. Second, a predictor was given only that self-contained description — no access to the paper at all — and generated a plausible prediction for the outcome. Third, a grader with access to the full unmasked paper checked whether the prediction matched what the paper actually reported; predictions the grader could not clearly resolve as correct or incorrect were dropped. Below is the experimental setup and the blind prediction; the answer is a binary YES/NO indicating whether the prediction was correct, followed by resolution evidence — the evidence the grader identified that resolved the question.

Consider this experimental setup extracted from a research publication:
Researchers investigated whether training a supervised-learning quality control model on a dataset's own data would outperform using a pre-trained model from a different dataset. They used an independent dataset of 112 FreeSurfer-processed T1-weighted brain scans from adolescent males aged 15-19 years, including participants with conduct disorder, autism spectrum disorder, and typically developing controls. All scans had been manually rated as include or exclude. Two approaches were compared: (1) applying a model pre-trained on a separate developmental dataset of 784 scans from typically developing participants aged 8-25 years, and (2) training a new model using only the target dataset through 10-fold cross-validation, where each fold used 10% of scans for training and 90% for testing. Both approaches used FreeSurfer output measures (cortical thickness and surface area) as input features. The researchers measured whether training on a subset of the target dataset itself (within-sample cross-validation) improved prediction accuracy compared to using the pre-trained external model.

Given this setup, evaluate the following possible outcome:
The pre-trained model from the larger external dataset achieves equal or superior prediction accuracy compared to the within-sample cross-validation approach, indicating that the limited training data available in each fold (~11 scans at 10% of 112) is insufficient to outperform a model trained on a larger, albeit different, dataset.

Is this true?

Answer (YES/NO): NO